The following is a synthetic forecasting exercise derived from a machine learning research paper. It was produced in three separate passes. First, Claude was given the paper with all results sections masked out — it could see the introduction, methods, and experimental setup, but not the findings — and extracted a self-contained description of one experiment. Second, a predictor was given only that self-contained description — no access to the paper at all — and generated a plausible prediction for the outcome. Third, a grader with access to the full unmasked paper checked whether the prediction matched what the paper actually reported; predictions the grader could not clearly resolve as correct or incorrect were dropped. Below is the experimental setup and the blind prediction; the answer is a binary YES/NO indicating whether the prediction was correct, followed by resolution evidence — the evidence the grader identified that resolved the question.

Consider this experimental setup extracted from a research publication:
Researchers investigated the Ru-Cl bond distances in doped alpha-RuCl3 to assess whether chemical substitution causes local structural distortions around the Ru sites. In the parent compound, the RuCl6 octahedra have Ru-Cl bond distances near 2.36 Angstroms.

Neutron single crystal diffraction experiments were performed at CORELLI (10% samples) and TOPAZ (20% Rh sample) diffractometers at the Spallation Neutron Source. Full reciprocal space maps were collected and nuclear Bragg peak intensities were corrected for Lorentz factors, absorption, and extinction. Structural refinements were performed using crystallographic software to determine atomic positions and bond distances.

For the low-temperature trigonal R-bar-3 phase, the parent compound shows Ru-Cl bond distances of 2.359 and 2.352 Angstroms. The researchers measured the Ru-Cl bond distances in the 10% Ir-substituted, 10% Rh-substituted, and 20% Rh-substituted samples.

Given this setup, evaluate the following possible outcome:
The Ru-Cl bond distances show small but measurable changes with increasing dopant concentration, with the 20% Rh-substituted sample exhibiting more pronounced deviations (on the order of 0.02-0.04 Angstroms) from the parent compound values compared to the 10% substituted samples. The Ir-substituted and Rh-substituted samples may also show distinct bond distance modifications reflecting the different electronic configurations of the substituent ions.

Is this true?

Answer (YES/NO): NO